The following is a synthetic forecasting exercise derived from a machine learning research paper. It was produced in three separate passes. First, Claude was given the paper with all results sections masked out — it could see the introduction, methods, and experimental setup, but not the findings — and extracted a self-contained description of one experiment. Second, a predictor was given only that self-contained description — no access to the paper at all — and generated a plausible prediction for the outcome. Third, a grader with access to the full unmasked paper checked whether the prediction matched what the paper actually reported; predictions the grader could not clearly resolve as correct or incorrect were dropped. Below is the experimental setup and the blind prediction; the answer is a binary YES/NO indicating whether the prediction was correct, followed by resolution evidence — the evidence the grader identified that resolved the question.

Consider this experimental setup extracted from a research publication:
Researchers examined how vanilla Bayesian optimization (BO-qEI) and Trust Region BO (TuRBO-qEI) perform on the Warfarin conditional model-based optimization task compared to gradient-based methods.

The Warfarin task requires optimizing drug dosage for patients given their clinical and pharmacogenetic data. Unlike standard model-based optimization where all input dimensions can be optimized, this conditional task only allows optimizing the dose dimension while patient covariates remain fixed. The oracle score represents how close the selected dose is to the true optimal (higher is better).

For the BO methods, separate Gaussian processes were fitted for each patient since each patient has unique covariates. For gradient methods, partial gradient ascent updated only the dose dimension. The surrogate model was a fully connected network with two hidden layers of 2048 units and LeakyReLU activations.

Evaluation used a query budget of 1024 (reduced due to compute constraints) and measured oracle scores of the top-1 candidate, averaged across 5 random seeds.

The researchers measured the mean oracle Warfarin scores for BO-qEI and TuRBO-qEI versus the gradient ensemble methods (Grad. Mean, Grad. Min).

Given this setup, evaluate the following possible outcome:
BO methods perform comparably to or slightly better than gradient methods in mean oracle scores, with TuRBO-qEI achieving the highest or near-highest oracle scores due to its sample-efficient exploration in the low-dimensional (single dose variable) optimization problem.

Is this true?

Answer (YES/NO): NO